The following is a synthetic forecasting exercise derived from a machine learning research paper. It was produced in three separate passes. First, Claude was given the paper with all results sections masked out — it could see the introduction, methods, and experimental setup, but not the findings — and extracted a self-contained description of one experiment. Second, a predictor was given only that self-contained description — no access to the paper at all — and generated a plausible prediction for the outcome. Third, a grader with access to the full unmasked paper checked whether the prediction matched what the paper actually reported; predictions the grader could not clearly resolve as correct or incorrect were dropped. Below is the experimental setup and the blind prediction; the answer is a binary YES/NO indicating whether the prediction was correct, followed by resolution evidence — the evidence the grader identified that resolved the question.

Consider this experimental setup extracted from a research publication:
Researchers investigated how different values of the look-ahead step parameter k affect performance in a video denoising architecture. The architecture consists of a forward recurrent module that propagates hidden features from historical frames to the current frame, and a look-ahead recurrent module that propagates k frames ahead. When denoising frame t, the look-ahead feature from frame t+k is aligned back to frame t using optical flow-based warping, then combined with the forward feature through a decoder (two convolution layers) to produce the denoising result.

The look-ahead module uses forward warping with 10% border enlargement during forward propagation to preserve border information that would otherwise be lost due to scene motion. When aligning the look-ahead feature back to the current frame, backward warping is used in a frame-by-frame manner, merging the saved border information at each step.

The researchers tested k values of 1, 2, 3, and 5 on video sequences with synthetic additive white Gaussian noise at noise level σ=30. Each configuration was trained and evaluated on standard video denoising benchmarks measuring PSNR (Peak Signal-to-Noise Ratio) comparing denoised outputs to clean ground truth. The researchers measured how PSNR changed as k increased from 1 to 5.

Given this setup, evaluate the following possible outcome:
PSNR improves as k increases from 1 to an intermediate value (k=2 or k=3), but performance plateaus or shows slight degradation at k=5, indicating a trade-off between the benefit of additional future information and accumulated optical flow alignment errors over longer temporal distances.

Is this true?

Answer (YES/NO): YES